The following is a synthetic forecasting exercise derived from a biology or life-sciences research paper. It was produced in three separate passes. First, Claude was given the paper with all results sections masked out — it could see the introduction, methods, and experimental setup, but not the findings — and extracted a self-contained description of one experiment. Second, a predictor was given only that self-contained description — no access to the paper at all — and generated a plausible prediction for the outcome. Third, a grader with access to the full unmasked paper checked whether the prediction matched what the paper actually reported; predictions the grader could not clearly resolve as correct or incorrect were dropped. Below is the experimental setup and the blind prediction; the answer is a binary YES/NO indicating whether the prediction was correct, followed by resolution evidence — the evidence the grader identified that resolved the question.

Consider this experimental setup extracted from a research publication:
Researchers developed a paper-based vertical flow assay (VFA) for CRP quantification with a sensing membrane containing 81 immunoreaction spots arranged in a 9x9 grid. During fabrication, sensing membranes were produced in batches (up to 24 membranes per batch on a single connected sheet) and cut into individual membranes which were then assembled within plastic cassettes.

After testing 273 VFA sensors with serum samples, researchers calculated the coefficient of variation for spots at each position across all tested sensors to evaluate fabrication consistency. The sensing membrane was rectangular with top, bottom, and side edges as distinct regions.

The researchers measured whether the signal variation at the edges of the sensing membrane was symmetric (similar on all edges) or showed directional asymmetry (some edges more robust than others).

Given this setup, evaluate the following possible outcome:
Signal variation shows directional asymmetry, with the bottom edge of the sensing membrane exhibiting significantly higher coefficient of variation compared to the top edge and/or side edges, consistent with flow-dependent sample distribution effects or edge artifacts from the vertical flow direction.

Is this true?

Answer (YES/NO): YES